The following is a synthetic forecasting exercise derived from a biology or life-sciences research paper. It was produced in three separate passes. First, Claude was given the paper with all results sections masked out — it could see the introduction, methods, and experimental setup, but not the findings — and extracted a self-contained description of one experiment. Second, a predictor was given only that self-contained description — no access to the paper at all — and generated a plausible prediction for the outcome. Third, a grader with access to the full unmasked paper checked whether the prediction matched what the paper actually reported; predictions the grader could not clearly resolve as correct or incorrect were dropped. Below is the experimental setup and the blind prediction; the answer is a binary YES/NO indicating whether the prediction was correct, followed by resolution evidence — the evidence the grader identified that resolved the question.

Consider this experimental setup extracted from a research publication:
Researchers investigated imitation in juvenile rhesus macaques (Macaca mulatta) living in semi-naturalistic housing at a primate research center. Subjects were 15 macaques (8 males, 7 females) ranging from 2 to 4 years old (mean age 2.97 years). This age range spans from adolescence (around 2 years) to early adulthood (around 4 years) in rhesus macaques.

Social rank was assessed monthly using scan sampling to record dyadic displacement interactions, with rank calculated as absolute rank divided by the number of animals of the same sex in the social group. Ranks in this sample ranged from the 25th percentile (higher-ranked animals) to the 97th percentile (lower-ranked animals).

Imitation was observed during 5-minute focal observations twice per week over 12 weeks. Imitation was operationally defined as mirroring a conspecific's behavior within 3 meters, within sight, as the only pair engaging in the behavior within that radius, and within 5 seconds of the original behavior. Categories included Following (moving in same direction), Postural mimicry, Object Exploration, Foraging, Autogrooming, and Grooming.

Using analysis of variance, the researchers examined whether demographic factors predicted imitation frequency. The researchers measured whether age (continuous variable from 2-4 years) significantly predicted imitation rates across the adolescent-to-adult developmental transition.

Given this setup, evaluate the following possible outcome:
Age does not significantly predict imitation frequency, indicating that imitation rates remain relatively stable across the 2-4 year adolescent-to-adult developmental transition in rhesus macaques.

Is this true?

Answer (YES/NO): NO